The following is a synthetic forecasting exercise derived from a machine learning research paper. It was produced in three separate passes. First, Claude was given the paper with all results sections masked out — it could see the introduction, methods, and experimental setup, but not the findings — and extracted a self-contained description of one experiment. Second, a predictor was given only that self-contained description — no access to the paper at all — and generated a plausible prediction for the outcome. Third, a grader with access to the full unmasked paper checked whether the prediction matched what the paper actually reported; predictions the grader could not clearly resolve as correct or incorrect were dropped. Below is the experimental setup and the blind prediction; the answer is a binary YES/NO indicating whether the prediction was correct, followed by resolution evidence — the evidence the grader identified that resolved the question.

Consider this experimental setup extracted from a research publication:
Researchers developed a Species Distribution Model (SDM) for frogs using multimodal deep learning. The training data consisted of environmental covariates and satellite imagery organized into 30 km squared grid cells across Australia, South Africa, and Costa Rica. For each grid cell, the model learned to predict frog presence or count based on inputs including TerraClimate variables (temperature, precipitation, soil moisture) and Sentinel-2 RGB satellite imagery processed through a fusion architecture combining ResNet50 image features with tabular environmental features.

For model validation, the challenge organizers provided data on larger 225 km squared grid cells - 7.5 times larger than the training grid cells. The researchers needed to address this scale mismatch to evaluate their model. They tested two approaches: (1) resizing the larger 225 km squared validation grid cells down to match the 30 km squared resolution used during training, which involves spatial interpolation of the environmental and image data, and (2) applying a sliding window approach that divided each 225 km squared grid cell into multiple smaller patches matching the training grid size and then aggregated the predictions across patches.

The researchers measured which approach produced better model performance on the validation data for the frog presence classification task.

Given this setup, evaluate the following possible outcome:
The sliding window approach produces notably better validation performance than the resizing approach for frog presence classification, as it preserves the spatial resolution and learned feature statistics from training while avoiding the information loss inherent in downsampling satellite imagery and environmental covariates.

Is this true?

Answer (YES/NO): NO